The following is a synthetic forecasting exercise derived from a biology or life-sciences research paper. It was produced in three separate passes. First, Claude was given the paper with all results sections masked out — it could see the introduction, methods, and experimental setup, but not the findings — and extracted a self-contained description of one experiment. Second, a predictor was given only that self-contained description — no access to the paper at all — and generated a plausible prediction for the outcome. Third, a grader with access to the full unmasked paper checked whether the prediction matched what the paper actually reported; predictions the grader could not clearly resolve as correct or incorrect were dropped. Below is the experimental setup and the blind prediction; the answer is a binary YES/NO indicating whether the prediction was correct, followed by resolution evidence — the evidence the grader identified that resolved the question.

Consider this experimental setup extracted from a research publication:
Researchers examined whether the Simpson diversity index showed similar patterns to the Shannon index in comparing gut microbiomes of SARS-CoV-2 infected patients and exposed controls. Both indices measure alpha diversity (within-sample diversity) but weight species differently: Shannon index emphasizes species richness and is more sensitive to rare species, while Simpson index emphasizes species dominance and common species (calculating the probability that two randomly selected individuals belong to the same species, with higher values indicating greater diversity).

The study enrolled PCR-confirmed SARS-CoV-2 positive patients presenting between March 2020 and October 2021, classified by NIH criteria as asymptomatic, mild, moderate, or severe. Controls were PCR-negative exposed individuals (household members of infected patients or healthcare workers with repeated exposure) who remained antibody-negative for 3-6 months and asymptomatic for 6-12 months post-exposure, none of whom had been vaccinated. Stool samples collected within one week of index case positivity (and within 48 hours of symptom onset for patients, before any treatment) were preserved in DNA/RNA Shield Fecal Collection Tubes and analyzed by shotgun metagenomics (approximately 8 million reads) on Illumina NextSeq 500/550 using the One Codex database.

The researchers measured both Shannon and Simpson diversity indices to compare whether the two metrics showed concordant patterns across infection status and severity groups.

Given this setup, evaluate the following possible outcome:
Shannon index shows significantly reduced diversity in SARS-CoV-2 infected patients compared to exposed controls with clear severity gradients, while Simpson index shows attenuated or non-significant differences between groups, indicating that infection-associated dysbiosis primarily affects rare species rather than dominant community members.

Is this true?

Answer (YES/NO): YES